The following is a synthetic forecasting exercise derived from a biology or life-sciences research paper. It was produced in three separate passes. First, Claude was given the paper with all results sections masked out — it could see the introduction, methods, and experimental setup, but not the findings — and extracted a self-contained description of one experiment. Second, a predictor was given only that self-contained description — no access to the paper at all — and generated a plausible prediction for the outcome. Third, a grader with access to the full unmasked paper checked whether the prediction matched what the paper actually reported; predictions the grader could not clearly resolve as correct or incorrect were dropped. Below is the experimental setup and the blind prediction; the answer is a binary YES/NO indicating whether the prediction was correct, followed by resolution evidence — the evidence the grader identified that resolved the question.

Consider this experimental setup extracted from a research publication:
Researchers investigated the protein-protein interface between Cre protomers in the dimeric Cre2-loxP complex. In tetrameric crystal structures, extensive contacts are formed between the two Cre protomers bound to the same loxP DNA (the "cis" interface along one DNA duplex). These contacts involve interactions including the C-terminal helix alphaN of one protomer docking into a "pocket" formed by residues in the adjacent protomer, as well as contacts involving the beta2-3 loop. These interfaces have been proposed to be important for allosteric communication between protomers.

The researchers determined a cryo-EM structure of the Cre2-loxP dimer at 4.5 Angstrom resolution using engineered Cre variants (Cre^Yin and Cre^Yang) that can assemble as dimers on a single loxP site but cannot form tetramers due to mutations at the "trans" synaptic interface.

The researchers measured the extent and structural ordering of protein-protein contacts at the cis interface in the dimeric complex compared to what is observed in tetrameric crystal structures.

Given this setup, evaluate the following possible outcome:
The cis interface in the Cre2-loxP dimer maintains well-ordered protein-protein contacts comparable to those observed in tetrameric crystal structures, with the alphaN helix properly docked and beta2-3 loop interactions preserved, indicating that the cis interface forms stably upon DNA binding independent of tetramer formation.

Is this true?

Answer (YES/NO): NO